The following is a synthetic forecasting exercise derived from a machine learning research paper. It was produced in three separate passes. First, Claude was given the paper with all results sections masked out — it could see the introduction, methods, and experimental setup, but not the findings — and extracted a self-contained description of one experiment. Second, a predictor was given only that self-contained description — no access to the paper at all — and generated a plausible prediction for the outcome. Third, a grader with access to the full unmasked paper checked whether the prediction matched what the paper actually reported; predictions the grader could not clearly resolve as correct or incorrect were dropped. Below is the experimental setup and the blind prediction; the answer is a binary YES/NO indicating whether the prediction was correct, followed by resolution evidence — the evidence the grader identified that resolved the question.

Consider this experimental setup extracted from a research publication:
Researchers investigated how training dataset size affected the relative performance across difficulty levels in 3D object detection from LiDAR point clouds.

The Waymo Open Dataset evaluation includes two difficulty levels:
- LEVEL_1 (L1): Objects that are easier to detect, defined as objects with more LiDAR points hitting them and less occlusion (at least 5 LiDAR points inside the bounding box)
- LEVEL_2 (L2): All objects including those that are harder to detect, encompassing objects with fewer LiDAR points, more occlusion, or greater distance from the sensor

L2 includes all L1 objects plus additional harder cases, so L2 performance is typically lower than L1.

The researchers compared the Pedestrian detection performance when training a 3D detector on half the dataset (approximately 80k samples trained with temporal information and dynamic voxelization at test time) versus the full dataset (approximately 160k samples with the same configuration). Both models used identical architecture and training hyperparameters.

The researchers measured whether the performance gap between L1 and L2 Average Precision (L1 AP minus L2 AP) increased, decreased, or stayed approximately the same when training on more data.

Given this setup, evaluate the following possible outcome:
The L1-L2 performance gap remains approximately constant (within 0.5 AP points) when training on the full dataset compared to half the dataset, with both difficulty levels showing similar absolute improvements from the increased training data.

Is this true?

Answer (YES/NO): NO